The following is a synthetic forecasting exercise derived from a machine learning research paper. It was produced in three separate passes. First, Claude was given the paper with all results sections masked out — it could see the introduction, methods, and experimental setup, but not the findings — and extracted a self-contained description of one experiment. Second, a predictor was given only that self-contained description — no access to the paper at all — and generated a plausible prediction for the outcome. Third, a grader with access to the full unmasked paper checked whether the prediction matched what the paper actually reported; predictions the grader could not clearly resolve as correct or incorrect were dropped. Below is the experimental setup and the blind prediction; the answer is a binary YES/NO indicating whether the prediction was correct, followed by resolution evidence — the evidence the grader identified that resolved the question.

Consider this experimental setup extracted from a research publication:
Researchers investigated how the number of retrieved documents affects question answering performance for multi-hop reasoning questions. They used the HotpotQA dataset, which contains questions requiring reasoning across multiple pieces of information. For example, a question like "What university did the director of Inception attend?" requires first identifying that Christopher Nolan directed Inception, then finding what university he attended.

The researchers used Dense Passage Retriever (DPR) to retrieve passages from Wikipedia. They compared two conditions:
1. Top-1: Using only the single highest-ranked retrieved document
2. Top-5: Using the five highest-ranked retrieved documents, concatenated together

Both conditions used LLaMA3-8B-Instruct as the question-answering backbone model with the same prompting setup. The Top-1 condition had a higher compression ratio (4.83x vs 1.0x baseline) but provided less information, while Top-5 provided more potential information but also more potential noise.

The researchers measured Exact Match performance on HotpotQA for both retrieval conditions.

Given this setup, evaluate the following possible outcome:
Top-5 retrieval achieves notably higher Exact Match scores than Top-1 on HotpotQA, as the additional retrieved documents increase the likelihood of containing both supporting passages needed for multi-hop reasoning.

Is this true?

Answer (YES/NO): NO